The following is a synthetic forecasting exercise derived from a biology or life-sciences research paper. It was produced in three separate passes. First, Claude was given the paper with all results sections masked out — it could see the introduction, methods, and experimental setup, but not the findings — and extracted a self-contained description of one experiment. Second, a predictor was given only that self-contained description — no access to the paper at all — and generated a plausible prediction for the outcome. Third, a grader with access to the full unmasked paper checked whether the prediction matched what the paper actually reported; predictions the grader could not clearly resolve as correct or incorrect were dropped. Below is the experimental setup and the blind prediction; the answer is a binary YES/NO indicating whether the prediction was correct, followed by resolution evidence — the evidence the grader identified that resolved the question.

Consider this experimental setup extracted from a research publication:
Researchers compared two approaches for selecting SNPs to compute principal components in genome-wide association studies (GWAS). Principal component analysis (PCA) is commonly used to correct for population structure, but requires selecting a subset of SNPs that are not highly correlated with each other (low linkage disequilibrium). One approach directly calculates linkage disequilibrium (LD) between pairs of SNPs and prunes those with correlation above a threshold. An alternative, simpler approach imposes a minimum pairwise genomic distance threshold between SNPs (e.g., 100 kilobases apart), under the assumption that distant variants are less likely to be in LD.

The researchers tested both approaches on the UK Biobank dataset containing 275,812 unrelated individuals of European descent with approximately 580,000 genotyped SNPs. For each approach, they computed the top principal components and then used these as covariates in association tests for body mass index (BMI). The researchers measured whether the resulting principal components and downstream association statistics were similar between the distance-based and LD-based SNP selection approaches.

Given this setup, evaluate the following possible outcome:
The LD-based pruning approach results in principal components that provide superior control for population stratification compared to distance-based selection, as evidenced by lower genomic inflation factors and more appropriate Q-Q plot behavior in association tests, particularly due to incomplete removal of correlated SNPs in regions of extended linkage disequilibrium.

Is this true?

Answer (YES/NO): NO